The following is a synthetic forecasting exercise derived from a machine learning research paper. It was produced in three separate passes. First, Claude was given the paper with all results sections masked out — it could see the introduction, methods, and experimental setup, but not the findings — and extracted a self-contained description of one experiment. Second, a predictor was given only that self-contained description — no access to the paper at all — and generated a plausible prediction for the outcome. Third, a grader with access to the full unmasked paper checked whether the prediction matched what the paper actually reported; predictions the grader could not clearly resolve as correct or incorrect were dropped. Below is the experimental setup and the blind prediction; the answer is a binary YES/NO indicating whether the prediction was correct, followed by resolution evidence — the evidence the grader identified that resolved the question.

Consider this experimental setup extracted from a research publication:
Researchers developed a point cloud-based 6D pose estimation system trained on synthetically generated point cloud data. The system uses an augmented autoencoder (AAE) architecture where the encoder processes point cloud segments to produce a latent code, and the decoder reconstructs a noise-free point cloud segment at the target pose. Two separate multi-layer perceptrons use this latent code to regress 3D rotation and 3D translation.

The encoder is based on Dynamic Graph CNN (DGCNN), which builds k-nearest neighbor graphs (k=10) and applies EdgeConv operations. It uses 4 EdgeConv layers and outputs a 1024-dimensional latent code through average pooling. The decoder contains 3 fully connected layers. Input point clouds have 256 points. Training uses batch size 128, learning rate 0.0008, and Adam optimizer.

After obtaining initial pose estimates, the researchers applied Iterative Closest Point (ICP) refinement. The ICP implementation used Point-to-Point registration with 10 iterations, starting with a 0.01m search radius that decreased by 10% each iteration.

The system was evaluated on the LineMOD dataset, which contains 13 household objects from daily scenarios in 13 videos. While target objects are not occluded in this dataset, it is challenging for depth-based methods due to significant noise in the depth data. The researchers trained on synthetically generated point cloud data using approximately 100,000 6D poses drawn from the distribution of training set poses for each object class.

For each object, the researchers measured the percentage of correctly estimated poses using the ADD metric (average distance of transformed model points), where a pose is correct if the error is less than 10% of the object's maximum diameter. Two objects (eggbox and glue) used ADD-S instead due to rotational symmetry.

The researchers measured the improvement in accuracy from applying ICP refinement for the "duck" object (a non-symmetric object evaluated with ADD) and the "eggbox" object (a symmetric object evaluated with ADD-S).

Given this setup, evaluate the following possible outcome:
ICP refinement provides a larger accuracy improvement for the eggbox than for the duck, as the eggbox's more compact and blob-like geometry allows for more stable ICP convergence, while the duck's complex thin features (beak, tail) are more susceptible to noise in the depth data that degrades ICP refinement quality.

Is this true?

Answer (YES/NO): NO